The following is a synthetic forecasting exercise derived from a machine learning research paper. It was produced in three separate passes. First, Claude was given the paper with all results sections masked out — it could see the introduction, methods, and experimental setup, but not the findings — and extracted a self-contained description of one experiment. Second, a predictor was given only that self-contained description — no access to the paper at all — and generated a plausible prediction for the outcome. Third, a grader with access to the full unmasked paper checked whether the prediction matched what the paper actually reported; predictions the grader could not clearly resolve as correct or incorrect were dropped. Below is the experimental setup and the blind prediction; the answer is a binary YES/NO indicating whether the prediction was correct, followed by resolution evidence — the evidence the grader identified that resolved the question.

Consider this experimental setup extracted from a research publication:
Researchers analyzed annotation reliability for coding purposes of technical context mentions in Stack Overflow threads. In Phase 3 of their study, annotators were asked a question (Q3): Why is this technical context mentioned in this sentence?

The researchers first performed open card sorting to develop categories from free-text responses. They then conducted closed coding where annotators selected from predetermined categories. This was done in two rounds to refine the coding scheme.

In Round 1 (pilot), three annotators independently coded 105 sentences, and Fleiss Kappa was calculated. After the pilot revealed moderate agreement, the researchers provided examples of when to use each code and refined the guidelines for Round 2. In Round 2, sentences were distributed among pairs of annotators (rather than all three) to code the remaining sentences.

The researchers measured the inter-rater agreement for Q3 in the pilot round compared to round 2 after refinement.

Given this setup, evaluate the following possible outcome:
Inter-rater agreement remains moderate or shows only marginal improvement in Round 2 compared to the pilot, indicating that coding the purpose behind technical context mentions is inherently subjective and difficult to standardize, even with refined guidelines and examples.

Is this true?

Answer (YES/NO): NO